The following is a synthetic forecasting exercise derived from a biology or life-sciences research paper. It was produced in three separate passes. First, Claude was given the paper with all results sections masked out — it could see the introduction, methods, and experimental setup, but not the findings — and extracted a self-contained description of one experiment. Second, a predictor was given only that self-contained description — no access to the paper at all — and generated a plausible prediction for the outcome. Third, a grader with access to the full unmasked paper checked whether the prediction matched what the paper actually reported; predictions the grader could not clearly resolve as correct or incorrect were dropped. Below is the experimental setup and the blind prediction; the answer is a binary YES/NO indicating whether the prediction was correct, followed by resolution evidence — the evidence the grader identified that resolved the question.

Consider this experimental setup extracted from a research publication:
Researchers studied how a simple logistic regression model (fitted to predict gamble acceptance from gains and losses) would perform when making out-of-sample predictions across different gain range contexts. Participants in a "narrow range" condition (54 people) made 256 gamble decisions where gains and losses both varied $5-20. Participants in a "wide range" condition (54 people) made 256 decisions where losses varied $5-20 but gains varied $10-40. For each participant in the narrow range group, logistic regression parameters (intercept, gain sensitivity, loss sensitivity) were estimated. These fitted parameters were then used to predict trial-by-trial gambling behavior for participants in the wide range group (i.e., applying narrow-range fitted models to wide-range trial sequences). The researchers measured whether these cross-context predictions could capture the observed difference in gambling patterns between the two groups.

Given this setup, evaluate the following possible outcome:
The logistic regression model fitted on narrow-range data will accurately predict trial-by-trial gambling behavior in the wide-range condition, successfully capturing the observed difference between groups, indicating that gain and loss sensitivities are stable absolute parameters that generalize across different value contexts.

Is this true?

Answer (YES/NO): NO